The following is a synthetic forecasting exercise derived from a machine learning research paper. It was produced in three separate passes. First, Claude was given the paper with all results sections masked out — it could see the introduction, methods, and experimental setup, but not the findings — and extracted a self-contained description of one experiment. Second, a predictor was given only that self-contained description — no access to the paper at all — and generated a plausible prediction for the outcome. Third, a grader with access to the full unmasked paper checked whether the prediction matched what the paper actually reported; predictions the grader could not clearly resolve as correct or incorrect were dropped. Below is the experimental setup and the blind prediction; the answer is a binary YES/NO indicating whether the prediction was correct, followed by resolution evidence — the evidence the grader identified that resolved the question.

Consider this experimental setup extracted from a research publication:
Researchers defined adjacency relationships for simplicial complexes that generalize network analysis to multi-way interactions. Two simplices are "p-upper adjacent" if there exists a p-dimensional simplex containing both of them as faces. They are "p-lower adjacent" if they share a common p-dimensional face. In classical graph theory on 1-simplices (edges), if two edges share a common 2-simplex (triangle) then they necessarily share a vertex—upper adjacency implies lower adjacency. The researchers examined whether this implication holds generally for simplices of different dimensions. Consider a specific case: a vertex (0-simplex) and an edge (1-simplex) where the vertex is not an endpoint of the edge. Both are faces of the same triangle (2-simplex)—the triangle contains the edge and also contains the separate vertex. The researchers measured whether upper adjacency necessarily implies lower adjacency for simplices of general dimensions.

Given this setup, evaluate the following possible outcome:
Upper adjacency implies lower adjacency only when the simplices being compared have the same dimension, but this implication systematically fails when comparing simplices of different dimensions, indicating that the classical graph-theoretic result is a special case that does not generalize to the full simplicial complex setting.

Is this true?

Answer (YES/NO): NO